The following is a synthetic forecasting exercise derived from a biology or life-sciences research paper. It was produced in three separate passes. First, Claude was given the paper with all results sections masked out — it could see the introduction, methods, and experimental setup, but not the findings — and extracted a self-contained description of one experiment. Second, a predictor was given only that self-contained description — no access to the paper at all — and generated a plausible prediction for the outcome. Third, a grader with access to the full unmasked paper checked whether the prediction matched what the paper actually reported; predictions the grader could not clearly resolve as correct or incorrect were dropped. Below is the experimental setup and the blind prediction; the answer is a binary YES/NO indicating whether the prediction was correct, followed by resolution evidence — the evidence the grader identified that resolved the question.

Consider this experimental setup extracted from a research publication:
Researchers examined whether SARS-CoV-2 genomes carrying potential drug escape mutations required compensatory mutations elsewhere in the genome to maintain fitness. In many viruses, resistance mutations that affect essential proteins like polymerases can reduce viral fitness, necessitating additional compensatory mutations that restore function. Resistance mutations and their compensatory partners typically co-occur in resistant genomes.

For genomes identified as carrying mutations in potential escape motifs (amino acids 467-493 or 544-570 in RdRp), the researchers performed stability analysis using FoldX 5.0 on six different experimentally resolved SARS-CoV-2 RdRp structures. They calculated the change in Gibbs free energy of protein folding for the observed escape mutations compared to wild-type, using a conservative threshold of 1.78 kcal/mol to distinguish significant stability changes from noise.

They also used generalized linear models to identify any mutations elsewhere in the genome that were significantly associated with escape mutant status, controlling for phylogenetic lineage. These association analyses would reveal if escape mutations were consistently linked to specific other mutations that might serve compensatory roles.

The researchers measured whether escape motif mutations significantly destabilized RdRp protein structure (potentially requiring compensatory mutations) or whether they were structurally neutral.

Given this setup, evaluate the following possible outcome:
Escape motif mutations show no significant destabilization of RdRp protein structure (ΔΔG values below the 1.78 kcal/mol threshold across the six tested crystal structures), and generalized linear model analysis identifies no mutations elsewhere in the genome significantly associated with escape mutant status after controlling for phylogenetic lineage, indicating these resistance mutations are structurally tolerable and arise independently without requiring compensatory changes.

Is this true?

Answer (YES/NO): NO